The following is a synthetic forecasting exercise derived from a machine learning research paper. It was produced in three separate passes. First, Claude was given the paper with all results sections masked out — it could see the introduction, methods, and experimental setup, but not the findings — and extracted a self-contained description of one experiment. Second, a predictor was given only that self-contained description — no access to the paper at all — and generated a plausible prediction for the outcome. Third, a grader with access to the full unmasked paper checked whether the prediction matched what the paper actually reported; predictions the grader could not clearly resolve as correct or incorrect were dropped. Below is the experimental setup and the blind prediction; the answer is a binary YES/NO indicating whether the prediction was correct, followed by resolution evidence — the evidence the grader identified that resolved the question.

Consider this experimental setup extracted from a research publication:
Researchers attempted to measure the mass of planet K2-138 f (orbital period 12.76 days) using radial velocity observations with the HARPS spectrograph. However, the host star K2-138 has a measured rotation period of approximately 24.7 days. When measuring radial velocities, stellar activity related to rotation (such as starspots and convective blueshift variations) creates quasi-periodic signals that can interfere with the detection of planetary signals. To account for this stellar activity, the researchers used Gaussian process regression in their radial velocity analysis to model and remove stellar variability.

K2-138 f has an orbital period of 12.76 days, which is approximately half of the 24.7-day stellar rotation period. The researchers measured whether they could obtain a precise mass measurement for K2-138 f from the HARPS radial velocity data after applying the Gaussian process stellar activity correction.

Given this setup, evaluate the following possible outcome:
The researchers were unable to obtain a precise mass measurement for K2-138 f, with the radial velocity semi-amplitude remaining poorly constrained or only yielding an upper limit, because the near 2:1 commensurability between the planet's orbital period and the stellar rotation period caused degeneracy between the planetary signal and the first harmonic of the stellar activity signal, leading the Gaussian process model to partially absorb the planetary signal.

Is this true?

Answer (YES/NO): YES